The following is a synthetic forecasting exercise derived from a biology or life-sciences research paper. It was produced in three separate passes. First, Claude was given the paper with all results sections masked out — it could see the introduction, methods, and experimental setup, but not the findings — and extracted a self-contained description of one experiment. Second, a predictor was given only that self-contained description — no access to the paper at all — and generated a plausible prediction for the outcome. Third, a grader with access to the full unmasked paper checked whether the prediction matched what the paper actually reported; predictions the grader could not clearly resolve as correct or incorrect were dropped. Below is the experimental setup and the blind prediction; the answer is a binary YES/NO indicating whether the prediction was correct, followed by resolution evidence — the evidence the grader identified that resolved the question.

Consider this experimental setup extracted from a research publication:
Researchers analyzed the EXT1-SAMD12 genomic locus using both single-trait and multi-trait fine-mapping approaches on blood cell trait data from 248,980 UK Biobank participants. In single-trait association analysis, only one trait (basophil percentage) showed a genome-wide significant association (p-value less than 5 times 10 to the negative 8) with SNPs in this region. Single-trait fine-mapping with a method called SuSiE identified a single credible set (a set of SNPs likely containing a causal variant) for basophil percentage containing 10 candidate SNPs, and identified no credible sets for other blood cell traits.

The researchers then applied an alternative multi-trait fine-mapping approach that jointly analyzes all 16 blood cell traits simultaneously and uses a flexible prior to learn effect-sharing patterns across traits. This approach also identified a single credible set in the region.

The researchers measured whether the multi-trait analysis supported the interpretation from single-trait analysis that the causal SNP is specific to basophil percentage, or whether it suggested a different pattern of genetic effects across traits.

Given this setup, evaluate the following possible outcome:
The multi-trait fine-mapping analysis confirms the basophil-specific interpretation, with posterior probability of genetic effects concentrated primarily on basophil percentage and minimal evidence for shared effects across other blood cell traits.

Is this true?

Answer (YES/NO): NO